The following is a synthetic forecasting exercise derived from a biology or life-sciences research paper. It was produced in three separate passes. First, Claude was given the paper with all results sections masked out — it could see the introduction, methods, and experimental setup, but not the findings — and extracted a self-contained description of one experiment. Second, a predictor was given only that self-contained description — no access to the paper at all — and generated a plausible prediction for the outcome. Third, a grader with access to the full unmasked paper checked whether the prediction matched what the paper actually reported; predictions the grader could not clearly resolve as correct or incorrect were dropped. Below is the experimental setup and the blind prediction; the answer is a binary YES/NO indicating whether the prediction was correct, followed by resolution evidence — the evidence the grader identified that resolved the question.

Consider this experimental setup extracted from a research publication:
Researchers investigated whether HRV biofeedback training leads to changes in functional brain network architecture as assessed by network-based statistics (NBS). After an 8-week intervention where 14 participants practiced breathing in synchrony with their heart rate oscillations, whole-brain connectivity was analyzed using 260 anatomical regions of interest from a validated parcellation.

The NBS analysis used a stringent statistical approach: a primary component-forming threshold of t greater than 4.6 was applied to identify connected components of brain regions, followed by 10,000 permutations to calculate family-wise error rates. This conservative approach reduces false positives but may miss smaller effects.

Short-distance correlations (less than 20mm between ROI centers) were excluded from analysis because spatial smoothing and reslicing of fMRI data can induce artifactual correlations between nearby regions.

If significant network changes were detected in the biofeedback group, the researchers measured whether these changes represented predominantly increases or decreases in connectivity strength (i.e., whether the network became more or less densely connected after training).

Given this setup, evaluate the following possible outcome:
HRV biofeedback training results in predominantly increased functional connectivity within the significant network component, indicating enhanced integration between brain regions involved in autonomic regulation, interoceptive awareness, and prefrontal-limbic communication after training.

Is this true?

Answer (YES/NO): YES